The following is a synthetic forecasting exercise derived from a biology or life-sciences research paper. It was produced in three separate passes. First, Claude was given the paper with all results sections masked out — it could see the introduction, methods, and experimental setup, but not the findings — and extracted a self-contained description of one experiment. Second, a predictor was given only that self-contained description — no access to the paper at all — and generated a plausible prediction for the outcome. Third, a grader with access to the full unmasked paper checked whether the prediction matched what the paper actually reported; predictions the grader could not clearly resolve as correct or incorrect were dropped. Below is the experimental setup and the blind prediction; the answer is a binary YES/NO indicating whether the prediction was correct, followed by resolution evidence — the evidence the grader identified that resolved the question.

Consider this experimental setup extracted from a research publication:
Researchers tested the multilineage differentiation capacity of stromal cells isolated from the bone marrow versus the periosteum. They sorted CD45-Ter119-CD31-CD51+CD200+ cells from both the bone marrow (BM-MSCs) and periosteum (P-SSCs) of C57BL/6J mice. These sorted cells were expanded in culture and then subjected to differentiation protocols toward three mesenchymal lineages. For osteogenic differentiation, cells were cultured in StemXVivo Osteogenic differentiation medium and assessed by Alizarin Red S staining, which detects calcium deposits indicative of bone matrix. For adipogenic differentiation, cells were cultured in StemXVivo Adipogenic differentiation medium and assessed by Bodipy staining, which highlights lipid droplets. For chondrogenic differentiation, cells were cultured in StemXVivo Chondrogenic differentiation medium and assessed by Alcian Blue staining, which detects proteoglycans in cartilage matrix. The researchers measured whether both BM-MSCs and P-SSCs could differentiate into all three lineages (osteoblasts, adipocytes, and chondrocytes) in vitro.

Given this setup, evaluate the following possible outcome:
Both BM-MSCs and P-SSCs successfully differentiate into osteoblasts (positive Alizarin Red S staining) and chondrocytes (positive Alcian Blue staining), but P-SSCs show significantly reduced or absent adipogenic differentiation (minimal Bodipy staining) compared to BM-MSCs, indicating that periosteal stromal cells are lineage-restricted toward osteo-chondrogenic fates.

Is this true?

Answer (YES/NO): NO